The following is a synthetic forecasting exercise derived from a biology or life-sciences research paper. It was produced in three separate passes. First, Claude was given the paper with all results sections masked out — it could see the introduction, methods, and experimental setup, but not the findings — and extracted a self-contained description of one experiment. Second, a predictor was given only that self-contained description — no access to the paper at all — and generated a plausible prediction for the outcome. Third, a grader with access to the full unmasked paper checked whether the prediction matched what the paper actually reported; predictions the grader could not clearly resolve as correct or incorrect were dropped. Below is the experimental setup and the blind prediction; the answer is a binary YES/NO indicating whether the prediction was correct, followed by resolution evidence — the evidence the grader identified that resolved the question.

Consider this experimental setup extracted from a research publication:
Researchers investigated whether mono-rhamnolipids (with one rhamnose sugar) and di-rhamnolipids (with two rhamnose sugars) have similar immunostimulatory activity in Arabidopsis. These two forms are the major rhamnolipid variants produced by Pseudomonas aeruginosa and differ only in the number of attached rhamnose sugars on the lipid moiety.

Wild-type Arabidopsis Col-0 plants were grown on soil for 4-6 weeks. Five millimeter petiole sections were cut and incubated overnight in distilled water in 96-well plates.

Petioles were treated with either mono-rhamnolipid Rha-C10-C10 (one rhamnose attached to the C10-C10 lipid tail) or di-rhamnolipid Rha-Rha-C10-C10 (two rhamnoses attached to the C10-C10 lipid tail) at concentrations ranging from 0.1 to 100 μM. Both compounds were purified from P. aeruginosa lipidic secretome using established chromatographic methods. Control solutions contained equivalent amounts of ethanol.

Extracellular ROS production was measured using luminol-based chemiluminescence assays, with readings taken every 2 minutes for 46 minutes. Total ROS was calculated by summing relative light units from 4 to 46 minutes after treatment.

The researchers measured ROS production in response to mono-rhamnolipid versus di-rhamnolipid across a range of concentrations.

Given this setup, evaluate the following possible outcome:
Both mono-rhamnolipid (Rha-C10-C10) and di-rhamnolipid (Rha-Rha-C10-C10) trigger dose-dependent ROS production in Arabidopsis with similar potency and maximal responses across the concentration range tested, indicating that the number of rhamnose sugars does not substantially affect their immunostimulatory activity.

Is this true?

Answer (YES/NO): YES